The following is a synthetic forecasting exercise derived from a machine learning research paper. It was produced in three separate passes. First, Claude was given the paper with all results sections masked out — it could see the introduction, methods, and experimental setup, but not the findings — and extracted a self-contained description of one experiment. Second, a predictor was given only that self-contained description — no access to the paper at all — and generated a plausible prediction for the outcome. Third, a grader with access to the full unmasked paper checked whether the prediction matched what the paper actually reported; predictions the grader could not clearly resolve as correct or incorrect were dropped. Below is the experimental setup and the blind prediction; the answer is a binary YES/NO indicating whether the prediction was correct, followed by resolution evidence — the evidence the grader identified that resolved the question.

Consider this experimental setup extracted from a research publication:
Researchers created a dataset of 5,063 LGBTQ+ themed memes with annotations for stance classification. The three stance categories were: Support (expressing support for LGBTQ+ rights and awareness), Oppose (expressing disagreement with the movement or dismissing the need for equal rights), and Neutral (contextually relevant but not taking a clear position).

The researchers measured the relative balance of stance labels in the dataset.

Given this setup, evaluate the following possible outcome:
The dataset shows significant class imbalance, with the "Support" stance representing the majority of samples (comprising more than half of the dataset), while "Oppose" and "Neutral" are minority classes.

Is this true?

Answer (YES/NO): NO